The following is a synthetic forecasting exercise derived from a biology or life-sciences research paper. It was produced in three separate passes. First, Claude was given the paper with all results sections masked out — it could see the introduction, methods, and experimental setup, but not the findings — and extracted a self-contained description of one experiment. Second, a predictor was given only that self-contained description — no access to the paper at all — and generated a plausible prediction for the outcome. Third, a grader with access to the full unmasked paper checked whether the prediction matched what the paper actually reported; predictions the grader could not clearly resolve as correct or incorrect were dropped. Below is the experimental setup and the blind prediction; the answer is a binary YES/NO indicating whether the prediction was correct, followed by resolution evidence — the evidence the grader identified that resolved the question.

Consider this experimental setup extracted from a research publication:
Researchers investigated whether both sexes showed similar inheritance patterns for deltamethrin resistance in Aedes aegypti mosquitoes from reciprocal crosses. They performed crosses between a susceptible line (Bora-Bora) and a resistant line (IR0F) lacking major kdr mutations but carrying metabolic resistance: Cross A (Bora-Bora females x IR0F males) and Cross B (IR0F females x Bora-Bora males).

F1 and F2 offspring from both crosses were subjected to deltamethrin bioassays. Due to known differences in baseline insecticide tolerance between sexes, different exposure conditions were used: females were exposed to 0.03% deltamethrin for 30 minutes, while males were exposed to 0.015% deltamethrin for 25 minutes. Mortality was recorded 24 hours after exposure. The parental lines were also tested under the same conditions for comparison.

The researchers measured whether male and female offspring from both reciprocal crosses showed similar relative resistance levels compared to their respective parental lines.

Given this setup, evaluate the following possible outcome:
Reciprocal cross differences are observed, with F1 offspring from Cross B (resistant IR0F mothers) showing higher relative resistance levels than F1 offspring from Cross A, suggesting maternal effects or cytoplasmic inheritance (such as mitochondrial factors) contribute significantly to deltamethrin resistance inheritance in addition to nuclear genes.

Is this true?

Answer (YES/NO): NO